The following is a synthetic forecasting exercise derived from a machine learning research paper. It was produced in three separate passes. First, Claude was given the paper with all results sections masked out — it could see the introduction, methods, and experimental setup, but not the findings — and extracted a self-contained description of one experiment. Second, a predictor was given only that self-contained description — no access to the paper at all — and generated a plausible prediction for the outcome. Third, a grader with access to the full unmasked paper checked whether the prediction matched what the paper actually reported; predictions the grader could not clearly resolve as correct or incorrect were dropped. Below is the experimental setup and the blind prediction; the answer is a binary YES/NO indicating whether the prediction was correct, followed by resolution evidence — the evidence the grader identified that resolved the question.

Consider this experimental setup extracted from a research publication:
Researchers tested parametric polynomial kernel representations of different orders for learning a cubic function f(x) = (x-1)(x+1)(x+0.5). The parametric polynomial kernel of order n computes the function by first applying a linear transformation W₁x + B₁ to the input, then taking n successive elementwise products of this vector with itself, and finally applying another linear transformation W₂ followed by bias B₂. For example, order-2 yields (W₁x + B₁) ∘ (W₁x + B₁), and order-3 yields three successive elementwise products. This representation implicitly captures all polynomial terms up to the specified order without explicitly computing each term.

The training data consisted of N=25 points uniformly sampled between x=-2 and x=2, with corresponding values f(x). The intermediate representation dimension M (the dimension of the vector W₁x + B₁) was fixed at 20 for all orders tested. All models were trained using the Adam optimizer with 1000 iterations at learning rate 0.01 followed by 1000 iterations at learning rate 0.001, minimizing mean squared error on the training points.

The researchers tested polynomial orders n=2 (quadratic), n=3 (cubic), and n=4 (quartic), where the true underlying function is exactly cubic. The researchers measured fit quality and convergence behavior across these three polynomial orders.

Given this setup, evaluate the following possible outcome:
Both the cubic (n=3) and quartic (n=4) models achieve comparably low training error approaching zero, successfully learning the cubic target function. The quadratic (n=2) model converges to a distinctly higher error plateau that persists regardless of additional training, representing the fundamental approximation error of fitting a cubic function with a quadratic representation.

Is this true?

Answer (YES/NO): NO